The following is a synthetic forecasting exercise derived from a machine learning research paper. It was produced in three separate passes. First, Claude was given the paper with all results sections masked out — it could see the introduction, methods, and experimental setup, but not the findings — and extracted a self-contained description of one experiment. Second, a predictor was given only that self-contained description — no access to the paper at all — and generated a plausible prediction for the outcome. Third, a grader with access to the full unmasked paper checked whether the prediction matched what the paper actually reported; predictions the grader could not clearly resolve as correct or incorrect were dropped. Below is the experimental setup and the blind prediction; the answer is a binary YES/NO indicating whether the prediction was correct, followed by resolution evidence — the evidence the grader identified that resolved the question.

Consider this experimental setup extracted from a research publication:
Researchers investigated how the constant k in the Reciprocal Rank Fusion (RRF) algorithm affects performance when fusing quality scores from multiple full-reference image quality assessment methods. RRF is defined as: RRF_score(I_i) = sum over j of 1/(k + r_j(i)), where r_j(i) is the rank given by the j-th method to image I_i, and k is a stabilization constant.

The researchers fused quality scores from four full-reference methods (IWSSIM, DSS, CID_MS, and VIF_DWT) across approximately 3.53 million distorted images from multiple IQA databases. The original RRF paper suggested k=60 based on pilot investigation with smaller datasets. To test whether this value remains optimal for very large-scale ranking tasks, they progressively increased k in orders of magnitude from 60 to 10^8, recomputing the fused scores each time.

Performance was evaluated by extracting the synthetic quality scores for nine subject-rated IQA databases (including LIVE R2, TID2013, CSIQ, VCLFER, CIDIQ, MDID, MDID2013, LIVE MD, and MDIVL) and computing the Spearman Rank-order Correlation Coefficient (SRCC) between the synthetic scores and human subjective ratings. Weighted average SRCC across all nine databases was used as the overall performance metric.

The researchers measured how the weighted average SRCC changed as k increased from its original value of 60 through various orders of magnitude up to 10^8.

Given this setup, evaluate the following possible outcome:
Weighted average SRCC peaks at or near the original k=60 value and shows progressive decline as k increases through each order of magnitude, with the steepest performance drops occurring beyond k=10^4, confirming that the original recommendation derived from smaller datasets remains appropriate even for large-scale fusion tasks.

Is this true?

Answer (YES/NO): NO